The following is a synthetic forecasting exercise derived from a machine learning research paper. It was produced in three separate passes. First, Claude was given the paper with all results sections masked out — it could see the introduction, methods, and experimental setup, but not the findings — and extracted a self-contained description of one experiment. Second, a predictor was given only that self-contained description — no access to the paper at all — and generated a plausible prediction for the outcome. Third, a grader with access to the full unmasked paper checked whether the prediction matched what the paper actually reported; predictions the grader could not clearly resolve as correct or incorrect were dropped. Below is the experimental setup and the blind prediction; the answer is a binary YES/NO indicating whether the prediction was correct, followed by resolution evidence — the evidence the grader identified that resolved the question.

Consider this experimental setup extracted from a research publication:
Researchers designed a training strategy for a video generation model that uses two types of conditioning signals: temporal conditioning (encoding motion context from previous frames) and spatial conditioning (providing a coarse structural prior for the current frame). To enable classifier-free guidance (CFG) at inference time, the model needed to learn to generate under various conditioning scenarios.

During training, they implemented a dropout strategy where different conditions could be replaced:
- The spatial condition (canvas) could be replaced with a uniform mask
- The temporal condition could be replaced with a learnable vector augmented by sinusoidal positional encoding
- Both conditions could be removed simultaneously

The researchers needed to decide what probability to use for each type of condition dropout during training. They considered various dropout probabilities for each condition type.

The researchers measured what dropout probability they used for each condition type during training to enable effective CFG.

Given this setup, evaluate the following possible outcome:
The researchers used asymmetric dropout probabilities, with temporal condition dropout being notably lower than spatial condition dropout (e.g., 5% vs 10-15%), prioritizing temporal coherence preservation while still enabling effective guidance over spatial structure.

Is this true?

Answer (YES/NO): NO